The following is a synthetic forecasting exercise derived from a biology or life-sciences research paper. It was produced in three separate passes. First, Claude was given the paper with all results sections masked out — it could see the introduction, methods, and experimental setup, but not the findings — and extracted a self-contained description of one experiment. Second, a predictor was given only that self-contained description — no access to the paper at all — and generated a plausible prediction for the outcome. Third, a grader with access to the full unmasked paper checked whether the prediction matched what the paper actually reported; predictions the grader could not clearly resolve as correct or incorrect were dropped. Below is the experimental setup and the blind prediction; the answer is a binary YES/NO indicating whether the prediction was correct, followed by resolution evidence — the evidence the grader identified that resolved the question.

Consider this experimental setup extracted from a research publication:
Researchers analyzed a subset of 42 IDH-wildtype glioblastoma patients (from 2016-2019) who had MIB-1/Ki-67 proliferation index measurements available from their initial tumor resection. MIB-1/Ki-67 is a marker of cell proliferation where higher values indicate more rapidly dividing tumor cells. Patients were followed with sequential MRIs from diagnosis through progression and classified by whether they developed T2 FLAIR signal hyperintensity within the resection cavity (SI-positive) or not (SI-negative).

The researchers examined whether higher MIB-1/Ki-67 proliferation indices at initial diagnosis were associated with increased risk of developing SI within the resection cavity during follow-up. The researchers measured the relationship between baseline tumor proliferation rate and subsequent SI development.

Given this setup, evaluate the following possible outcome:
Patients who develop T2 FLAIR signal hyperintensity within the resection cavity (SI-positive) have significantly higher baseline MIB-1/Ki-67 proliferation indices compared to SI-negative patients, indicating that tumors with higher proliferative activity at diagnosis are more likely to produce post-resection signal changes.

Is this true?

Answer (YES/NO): YES